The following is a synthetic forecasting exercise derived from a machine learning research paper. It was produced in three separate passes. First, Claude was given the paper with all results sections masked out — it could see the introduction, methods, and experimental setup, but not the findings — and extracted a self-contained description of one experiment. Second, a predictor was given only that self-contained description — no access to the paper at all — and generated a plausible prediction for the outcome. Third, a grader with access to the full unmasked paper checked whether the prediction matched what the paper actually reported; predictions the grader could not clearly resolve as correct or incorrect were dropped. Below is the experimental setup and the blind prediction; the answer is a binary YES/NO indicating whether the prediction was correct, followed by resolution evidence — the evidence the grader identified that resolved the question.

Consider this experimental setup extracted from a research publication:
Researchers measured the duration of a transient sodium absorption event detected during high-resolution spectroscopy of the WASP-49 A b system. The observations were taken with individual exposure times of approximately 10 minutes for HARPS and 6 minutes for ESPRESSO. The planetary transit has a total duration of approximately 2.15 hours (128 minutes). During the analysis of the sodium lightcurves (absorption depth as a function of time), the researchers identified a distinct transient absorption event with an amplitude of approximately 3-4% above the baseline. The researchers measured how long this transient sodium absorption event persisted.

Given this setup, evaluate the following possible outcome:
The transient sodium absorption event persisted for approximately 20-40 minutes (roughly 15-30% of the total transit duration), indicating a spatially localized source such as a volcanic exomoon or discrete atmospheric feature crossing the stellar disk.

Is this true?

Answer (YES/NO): YES